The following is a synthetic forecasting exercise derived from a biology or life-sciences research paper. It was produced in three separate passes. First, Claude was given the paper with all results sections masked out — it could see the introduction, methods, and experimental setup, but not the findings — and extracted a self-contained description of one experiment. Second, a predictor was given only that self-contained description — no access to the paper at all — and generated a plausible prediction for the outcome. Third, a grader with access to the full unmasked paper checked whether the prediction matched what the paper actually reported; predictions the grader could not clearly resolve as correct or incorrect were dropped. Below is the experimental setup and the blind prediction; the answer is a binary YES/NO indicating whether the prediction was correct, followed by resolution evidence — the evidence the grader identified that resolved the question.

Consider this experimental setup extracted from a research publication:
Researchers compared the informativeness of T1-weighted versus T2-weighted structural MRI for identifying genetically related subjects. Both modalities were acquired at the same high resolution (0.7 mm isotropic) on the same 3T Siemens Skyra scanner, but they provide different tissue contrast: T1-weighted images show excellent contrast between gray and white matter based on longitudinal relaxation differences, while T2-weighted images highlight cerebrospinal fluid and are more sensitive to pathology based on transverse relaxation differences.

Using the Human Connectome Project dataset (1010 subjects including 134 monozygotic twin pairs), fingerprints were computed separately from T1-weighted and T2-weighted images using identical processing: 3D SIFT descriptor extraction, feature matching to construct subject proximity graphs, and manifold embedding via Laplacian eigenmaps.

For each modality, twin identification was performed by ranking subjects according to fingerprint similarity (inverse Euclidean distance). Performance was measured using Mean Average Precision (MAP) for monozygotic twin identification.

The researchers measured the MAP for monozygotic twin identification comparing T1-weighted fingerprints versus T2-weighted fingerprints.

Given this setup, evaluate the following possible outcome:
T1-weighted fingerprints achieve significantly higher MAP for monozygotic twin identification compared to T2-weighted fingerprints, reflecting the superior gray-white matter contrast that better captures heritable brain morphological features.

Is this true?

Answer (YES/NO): NO